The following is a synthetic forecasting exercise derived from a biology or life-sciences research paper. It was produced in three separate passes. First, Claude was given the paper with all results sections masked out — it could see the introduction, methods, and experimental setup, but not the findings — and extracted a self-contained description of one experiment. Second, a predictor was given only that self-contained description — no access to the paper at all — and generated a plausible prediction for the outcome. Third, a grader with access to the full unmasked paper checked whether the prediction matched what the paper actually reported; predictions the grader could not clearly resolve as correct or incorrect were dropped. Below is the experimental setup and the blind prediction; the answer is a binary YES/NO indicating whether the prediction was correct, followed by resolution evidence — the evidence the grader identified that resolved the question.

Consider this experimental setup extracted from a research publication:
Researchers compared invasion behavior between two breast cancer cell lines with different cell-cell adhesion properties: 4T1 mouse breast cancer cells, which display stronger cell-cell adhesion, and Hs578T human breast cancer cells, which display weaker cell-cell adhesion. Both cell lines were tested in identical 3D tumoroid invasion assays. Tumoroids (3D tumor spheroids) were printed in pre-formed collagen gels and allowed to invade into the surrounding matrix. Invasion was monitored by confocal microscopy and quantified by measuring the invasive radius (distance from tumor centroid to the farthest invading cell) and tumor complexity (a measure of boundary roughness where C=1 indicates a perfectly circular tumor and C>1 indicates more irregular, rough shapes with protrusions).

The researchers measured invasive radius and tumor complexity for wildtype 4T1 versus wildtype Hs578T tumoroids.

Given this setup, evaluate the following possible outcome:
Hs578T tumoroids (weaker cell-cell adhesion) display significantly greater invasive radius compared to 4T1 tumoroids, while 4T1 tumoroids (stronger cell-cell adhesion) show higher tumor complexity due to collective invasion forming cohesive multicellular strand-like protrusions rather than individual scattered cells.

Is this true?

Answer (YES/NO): NO